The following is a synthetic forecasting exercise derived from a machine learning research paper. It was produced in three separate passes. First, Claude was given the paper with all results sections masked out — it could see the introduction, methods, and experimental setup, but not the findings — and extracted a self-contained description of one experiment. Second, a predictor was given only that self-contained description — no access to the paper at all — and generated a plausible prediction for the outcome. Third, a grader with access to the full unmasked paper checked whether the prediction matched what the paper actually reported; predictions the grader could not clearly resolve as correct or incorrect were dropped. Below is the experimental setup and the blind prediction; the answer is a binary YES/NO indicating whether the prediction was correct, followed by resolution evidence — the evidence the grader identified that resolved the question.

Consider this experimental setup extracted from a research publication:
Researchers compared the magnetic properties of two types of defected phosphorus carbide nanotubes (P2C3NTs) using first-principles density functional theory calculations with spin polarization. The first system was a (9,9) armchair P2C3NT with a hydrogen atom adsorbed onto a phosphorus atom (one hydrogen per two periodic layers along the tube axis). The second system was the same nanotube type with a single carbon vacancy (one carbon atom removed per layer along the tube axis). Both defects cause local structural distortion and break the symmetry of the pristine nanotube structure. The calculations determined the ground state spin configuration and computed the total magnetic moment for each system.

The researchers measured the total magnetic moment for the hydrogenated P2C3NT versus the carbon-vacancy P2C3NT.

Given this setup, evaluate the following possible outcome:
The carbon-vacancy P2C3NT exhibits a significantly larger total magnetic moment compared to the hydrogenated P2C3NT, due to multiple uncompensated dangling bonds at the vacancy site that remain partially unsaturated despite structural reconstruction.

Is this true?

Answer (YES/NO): YES